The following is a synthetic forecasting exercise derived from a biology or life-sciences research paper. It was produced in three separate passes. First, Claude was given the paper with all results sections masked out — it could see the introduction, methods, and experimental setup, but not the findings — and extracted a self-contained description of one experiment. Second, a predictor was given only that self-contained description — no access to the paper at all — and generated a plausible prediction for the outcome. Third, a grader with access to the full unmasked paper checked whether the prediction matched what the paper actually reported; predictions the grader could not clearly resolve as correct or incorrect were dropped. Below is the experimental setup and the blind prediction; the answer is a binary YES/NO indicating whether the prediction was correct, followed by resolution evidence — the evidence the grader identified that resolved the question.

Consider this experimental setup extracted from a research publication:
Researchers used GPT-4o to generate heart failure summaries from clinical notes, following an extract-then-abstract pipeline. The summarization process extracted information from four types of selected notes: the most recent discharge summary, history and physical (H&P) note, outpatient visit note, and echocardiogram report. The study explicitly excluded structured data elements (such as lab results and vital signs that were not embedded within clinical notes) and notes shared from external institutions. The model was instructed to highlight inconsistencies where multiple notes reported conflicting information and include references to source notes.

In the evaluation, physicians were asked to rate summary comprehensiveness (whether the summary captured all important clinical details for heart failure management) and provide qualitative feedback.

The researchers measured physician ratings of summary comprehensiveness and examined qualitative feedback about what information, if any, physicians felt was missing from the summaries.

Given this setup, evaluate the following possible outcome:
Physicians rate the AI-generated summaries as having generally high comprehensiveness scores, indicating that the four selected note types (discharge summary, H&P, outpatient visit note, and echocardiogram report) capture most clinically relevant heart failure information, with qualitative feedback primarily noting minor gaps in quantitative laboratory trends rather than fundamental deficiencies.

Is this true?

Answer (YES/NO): NO